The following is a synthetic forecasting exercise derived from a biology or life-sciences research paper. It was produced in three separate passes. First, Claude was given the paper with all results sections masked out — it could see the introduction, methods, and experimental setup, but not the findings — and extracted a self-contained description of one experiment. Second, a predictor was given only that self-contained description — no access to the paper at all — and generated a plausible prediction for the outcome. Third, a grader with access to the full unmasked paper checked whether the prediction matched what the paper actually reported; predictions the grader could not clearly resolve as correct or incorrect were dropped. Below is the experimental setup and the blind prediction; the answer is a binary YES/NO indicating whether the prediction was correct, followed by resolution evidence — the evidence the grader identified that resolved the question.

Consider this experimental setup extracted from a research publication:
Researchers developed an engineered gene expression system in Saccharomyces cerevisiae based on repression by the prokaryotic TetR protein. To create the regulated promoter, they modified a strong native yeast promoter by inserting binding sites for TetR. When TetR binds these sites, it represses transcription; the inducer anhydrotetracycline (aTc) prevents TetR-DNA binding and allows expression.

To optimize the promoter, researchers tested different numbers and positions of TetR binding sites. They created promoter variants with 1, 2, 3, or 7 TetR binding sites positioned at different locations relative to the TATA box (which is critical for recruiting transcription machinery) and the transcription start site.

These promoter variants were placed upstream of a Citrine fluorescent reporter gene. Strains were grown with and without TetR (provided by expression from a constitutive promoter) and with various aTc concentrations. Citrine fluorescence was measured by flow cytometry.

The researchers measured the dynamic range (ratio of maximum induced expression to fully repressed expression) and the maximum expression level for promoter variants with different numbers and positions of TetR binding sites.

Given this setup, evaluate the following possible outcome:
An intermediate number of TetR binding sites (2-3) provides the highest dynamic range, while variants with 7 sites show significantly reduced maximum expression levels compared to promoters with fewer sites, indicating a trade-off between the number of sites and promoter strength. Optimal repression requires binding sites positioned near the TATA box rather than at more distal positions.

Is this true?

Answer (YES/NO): NO